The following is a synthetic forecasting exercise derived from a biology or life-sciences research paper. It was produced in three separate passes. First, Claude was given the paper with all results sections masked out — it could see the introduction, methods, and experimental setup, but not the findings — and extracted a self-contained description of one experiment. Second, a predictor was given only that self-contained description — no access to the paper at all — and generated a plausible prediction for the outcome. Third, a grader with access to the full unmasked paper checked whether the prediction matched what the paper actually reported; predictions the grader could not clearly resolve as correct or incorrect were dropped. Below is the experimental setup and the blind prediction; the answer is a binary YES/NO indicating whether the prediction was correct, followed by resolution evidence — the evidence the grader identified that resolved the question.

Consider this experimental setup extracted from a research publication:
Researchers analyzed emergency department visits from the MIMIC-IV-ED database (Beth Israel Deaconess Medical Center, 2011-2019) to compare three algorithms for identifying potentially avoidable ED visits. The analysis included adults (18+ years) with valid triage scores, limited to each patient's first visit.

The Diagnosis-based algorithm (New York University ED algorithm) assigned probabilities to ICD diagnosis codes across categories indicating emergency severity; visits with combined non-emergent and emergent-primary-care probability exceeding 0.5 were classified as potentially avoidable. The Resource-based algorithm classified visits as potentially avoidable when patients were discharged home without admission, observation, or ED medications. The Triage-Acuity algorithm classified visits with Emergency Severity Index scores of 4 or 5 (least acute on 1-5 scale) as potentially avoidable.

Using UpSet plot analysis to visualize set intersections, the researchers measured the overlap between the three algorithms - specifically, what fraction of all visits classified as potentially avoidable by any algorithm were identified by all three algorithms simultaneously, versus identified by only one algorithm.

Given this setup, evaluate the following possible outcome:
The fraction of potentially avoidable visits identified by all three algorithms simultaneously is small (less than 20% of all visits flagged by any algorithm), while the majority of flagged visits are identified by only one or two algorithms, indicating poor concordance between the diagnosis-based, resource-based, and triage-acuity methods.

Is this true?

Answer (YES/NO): YES